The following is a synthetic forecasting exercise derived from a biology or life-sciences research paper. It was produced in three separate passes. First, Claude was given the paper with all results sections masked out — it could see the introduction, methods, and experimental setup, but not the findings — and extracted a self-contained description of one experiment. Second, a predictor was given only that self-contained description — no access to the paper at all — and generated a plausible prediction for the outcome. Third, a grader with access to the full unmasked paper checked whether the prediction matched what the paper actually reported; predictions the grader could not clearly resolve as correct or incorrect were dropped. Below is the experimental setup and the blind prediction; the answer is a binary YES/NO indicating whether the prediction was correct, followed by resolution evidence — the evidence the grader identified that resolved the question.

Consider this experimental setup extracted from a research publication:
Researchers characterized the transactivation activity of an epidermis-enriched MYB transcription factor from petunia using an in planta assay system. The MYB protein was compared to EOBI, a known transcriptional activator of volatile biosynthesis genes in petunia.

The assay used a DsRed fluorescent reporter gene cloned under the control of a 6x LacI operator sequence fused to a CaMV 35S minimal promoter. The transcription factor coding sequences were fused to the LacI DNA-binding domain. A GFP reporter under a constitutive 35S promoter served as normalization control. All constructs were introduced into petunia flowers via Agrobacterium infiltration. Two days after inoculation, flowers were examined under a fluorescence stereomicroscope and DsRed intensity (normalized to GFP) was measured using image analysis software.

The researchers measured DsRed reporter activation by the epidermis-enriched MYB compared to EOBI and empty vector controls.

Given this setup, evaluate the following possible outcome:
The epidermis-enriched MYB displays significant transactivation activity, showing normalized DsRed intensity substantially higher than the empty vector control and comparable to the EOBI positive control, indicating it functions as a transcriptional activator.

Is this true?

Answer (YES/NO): YES